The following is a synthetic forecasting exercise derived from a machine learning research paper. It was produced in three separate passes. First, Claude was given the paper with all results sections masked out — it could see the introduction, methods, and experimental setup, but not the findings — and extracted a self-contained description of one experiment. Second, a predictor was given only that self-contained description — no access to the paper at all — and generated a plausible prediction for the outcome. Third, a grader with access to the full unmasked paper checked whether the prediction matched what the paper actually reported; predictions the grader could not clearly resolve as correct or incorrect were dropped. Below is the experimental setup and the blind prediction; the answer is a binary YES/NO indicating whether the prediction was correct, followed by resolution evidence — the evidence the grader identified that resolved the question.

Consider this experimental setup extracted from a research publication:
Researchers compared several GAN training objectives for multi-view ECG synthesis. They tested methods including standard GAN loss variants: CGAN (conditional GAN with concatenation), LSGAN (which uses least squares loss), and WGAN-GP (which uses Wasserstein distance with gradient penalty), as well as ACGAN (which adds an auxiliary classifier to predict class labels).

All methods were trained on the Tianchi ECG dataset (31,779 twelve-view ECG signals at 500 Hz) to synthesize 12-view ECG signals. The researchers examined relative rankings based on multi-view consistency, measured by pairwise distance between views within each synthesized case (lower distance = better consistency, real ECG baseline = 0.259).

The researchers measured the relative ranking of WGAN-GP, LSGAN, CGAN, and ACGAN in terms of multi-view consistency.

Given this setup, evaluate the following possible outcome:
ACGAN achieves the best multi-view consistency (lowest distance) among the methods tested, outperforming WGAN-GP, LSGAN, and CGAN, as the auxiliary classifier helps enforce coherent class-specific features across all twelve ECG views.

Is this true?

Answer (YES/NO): NO